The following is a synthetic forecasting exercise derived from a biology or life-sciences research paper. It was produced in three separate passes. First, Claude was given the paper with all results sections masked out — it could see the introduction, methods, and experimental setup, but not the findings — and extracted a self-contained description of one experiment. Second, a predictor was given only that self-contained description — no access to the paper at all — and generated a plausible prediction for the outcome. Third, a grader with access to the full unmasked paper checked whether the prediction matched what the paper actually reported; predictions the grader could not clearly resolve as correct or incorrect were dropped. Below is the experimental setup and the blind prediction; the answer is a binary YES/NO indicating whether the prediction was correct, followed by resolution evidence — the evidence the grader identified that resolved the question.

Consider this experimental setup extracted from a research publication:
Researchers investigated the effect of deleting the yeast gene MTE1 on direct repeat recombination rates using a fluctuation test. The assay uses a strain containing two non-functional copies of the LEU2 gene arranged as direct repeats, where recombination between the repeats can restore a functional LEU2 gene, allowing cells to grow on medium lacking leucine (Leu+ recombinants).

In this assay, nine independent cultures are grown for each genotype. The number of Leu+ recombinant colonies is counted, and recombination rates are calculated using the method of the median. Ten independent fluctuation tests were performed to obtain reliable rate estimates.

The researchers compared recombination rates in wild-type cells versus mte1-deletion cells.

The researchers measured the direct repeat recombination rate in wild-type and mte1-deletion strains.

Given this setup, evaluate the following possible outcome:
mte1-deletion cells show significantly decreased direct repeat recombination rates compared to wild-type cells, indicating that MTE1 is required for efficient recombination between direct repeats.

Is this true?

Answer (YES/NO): NO